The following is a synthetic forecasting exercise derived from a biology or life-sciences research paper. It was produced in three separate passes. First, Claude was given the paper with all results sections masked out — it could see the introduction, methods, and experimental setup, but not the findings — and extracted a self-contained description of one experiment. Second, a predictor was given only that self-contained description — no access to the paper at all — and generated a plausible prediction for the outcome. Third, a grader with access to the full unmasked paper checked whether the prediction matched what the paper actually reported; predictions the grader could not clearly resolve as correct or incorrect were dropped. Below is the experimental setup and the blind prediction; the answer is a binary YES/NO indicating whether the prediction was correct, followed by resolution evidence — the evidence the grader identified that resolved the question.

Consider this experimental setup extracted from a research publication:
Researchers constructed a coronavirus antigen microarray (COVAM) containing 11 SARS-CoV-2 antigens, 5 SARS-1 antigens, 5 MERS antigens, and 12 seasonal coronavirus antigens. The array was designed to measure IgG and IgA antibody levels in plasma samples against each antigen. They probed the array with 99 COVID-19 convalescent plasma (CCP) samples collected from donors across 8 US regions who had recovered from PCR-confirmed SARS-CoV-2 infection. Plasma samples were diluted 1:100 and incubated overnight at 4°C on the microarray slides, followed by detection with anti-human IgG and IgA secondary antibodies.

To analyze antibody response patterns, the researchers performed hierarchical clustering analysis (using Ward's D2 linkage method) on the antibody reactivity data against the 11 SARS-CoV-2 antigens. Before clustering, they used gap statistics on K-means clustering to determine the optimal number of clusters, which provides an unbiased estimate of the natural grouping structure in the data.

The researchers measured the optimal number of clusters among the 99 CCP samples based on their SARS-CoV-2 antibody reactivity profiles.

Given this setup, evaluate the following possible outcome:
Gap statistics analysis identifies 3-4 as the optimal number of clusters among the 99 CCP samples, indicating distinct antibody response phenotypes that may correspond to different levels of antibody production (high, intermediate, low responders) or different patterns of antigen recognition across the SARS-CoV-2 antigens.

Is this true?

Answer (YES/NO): YES